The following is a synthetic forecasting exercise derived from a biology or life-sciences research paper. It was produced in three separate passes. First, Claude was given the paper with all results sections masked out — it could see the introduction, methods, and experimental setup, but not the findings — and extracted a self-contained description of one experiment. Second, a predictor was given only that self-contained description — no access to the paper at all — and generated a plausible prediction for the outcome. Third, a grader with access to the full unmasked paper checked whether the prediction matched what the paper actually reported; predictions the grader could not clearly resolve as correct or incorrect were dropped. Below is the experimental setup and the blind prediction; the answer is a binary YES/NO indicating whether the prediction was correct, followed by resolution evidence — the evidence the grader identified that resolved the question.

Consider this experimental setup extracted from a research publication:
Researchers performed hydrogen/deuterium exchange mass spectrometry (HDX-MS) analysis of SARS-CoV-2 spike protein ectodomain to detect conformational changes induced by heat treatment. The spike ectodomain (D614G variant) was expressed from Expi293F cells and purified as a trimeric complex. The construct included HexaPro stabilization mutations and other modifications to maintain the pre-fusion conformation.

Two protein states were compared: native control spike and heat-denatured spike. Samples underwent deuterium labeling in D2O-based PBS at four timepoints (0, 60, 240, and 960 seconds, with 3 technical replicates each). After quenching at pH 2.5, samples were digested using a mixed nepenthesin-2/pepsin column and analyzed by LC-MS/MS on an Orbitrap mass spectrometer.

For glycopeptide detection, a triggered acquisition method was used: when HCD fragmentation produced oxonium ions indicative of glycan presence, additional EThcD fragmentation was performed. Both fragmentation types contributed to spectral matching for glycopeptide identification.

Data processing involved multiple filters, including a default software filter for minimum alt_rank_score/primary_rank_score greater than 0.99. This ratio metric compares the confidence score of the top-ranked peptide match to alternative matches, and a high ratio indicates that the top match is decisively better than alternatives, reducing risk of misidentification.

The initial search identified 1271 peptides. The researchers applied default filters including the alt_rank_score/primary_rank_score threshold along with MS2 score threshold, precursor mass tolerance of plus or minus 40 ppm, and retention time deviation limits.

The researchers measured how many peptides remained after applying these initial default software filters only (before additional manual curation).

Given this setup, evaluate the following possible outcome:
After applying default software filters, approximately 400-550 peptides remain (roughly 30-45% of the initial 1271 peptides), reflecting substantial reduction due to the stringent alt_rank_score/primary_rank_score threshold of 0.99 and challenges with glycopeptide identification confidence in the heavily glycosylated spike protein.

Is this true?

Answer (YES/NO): NO